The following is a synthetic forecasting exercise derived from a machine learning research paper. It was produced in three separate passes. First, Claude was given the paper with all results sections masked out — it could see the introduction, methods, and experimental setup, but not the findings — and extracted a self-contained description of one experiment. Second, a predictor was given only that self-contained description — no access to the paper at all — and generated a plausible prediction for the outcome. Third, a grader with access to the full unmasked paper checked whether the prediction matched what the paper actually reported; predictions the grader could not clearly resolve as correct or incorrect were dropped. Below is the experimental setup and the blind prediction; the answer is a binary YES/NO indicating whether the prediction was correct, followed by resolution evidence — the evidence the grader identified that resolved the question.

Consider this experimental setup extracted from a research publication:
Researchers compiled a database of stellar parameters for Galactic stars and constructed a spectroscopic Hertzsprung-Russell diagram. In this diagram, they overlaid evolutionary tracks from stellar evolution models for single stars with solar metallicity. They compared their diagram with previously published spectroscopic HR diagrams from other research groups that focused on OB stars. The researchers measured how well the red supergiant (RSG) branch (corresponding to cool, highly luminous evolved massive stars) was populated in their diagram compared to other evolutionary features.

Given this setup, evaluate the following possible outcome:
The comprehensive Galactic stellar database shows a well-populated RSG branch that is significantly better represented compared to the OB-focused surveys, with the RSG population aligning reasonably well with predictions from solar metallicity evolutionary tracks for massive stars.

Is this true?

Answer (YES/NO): NO